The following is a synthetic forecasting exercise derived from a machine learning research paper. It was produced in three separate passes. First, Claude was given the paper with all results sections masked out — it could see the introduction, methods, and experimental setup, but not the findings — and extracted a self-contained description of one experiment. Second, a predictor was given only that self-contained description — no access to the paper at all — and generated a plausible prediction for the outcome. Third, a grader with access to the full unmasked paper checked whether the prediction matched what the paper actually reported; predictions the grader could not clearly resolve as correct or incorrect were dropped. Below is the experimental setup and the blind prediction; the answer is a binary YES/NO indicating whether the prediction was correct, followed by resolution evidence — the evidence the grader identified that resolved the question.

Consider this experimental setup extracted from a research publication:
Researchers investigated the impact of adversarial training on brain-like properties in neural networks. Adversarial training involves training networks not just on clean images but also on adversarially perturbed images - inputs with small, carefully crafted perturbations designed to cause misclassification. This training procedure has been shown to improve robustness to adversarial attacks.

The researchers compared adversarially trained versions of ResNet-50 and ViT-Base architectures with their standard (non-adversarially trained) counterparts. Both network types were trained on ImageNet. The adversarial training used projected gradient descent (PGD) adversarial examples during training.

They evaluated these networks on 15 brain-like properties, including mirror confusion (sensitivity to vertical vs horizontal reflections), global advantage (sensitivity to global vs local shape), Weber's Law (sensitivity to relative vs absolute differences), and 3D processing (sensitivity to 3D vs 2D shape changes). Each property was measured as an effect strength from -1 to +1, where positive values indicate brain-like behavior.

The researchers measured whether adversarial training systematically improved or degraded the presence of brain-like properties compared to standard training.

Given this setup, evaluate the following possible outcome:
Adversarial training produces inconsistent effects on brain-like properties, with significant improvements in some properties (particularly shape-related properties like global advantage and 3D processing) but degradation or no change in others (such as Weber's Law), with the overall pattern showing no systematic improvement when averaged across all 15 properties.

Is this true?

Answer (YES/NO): NO